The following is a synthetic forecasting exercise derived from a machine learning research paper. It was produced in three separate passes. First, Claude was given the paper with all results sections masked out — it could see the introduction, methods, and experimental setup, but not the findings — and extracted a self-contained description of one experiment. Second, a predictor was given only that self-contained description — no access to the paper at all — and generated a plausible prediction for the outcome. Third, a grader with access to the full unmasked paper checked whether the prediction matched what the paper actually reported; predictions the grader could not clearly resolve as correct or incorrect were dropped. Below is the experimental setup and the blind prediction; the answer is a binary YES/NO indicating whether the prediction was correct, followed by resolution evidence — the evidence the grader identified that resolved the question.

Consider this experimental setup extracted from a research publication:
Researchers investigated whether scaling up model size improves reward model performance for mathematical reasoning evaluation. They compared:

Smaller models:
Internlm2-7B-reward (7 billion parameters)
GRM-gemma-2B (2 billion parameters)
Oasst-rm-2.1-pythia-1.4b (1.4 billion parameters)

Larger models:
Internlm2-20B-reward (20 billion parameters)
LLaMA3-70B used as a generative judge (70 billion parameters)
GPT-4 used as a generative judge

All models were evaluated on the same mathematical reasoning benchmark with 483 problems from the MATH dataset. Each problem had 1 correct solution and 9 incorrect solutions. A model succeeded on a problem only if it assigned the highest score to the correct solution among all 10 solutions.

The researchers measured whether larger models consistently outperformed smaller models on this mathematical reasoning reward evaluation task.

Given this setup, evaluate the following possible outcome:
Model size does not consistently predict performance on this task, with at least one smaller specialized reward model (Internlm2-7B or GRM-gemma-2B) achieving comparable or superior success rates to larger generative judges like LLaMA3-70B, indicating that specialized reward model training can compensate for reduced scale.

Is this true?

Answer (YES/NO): YES